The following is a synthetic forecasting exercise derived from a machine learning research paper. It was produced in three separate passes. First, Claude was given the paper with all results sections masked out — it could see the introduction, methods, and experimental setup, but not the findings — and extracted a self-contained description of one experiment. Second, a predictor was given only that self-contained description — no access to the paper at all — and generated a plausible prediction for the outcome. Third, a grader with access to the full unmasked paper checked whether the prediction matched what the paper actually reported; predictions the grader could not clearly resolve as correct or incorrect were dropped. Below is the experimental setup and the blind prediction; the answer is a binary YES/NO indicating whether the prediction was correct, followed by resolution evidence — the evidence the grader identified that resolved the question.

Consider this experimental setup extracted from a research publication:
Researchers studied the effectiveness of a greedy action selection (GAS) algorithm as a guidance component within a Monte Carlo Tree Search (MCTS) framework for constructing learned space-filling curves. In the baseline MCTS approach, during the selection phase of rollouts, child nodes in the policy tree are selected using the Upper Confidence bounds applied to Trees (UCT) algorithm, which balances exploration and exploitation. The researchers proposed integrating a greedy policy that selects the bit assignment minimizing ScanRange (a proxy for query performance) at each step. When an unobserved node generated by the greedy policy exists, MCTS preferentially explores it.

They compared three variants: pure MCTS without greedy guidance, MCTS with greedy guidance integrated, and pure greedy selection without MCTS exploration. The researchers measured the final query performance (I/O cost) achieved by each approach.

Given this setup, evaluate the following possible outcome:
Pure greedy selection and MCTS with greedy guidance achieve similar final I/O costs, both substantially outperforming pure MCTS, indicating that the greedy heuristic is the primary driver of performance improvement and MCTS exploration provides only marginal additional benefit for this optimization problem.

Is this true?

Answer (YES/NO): NO